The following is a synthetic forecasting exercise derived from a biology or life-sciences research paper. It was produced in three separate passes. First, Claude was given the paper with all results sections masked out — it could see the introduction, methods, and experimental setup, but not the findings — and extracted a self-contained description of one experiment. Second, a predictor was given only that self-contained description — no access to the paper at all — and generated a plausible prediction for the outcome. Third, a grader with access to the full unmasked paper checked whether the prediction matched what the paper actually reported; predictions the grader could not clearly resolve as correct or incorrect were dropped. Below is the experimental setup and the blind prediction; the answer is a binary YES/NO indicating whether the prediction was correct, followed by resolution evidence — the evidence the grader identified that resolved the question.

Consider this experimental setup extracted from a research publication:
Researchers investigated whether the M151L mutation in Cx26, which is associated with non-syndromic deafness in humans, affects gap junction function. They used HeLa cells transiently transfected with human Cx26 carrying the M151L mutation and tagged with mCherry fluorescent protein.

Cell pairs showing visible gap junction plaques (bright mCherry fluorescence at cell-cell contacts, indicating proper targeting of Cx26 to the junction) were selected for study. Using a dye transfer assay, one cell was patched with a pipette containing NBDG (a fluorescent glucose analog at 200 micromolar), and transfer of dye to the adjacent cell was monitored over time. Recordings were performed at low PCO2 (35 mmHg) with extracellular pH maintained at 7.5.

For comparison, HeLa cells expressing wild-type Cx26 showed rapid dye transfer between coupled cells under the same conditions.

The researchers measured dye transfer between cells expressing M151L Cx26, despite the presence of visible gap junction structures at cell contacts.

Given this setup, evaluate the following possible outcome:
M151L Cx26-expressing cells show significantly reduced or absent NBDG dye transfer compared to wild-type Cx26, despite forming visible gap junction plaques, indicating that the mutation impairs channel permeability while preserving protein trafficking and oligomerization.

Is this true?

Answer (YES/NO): YES